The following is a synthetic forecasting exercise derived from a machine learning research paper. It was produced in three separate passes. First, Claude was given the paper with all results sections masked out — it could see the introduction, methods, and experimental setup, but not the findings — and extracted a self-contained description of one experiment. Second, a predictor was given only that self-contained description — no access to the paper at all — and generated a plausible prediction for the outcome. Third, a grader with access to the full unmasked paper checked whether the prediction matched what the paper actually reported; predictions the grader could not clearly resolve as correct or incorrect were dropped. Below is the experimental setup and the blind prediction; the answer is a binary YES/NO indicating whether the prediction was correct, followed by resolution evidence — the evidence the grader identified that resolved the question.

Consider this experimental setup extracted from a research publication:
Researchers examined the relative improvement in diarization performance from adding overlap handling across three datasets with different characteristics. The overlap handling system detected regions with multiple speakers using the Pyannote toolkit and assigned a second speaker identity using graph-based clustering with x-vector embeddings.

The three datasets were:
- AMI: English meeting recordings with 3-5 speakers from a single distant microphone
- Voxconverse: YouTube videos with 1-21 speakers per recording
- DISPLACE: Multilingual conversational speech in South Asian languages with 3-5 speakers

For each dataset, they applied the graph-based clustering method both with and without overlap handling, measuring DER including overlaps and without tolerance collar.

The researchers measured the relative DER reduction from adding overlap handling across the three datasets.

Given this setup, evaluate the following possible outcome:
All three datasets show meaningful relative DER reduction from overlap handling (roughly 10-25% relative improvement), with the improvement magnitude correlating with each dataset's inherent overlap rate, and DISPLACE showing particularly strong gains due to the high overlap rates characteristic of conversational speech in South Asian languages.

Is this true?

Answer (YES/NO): NO